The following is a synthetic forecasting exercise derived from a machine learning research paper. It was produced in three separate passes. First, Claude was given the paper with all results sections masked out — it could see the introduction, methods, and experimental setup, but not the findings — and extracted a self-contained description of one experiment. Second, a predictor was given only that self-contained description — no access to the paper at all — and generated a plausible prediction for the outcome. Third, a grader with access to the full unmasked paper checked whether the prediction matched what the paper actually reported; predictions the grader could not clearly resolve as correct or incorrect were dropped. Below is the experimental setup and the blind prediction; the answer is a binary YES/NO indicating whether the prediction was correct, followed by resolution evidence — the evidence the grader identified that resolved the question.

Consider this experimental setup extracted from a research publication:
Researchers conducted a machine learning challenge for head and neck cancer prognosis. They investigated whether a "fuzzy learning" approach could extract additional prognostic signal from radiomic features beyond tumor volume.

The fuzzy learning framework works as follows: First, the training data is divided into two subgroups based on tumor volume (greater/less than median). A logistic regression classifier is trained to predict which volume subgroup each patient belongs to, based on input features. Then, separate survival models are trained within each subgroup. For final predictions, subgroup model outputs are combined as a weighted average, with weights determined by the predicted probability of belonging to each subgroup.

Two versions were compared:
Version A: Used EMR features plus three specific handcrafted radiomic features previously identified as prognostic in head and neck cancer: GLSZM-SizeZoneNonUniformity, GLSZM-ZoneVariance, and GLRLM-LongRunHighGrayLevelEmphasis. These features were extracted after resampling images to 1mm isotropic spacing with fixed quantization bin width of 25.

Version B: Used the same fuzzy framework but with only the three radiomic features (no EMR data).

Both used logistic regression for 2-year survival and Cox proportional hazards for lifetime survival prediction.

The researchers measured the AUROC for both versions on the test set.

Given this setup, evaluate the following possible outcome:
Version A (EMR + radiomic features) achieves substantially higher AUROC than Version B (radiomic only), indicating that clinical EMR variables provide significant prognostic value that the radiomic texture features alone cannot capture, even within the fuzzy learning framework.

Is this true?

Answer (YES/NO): YES